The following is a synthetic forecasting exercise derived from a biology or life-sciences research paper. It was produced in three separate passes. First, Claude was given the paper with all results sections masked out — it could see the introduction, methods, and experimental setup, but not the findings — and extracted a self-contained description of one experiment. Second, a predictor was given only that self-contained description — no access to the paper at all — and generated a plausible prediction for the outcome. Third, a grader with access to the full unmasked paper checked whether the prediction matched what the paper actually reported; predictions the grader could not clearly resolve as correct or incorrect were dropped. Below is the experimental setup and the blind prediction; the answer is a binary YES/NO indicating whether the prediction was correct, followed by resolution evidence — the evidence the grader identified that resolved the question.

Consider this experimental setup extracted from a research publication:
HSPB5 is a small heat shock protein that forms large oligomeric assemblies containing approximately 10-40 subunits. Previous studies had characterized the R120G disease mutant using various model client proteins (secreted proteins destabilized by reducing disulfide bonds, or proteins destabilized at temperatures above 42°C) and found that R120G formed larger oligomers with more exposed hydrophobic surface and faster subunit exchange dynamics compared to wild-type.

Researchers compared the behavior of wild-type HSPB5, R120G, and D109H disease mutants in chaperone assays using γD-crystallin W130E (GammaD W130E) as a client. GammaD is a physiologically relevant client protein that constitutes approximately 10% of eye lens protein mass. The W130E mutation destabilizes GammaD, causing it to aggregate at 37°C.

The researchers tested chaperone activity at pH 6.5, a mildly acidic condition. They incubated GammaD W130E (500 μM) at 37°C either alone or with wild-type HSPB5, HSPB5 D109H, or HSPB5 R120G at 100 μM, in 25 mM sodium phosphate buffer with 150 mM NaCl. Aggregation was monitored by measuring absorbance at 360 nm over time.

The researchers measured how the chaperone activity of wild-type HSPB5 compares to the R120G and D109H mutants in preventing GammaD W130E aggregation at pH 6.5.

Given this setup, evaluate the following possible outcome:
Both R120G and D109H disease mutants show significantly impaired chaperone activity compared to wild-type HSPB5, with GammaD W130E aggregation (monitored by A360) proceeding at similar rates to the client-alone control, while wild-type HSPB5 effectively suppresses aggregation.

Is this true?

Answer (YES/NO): NO